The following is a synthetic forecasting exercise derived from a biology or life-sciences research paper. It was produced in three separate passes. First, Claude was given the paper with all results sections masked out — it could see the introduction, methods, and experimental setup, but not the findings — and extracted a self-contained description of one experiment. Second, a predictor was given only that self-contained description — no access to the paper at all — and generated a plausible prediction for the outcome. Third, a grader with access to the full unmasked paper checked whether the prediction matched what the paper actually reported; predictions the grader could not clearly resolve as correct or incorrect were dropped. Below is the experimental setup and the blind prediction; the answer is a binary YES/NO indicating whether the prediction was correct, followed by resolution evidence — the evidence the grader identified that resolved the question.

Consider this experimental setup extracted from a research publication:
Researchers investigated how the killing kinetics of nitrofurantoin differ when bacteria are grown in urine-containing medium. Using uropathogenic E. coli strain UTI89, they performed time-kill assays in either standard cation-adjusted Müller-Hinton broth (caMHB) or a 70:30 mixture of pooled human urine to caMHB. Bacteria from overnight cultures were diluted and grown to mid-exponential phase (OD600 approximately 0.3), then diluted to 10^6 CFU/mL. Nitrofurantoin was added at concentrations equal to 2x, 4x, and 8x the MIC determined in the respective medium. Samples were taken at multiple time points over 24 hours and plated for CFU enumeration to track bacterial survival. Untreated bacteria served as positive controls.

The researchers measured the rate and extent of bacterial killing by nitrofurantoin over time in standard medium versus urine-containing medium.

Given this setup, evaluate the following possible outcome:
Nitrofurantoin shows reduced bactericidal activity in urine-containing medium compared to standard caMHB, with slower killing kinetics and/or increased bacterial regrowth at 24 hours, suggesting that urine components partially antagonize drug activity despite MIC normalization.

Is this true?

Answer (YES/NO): YES